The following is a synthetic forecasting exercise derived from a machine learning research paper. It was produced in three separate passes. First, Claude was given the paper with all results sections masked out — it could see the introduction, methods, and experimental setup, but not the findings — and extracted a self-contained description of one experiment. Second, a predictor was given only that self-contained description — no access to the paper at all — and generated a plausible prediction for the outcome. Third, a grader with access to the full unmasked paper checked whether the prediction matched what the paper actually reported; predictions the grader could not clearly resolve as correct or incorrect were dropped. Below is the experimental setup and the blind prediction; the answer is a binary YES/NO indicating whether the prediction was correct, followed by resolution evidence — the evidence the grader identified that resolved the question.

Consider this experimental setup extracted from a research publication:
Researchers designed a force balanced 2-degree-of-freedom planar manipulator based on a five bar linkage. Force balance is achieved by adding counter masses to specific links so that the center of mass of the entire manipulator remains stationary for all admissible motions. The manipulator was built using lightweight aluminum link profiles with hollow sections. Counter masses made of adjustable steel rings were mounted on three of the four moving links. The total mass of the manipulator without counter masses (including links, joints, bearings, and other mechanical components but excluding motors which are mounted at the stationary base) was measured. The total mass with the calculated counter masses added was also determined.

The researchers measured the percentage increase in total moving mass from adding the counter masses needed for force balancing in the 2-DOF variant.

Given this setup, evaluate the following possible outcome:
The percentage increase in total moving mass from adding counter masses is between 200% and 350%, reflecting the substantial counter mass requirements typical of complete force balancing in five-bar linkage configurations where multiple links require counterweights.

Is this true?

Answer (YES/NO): NO